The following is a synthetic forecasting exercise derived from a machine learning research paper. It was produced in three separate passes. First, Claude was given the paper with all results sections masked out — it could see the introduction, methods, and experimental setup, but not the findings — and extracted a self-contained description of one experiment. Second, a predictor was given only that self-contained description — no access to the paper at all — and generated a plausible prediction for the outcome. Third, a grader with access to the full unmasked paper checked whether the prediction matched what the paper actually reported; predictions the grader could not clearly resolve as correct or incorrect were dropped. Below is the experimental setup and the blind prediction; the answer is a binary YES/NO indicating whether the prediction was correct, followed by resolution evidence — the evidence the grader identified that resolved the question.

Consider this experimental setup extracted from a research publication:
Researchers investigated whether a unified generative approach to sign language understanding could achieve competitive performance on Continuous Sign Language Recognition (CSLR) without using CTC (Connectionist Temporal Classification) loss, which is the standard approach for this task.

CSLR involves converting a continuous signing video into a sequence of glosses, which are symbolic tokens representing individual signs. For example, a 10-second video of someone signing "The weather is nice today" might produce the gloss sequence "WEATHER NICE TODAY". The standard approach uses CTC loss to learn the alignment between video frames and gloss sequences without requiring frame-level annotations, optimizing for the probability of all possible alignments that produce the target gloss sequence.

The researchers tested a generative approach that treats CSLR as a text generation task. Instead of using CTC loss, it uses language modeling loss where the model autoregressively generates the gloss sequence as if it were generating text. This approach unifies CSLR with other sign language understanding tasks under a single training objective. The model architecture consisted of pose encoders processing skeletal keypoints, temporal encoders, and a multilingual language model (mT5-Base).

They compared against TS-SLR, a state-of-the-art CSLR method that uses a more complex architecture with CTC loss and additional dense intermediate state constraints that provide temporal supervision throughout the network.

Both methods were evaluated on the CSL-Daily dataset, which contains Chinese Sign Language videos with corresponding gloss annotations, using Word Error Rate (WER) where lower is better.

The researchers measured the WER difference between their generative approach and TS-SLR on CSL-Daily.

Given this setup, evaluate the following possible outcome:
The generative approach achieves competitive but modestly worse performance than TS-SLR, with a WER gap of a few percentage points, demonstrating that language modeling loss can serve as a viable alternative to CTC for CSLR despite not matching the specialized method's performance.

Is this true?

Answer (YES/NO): NO